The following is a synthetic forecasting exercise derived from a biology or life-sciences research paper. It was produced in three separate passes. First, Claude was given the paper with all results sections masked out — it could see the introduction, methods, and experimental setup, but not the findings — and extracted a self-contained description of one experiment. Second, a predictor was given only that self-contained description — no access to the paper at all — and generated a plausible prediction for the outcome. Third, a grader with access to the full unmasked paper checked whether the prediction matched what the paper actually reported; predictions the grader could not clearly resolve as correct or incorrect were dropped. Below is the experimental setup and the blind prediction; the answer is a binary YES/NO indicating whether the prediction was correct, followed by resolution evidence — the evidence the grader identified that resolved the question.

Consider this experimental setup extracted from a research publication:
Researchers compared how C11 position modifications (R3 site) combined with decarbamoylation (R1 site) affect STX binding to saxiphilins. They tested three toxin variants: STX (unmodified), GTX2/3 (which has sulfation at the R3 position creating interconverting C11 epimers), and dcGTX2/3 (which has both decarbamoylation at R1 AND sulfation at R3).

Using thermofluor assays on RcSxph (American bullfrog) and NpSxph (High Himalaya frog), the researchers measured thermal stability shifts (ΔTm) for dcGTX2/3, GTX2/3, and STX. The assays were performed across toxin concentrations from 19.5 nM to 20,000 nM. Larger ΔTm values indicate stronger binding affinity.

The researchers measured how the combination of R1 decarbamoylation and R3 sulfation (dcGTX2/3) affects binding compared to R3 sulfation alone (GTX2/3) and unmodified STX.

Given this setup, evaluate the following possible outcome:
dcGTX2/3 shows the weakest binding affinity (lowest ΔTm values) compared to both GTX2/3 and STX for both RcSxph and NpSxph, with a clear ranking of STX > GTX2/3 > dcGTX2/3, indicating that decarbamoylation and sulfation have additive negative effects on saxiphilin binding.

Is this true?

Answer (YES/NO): YES